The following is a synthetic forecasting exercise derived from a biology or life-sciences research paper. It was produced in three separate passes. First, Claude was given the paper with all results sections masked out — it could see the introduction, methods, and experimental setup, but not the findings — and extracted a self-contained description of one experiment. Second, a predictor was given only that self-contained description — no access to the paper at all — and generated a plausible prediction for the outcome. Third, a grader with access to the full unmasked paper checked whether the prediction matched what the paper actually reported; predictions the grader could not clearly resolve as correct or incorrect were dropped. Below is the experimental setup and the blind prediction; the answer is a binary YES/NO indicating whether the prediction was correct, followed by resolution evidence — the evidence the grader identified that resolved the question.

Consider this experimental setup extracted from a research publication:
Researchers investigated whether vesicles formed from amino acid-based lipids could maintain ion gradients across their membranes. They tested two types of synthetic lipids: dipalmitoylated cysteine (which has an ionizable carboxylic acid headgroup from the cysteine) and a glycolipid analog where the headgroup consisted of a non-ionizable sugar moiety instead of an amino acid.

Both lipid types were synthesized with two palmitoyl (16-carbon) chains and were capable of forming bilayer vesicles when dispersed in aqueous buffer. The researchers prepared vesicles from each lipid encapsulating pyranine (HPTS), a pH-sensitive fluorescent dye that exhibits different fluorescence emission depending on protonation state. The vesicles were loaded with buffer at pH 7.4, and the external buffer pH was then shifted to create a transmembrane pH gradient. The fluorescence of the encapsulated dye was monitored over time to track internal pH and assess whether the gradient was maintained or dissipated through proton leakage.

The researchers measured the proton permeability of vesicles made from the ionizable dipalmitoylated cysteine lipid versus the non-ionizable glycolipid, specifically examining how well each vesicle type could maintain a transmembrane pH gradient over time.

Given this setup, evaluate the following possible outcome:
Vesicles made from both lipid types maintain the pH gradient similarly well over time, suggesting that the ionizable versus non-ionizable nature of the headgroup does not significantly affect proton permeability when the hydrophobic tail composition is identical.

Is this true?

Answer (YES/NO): NO